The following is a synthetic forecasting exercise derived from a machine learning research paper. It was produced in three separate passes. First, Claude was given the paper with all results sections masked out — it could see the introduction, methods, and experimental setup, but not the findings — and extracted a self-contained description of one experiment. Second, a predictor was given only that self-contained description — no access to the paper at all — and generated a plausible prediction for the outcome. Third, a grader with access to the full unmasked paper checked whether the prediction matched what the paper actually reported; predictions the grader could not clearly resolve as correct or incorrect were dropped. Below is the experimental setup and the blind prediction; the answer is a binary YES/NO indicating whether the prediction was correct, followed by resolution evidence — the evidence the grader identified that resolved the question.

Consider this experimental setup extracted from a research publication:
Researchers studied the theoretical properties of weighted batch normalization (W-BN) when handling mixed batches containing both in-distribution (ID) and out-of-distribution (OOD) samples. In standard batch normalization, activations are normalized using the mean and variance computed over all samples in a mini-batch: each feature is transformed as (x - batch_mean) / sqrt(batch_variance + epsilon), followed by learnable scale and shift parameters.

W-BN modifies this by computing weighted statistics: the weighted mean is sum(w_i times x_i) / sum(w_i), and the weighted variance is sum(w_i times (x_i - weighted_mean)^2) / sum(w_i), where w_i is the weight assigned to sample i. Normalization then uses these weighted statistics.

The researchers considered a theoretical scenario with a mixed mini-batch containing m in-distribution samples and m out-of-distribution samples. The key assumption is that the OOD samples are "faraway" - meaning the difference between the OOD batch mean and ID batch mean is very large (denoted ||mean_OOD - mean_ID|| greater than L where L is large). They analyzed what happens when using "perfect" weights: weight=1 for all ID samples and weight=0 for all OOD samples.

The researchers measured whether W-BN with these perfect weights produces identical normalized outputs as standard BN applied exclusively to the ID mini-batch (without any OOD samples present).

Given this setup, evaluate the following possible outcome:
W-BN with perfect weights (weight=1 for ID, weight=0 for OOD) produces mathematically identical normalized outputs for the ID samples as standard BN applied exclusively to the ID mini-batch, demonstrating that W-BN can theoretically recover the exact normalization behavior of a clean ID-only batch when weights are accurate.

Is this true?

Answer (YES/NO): YES